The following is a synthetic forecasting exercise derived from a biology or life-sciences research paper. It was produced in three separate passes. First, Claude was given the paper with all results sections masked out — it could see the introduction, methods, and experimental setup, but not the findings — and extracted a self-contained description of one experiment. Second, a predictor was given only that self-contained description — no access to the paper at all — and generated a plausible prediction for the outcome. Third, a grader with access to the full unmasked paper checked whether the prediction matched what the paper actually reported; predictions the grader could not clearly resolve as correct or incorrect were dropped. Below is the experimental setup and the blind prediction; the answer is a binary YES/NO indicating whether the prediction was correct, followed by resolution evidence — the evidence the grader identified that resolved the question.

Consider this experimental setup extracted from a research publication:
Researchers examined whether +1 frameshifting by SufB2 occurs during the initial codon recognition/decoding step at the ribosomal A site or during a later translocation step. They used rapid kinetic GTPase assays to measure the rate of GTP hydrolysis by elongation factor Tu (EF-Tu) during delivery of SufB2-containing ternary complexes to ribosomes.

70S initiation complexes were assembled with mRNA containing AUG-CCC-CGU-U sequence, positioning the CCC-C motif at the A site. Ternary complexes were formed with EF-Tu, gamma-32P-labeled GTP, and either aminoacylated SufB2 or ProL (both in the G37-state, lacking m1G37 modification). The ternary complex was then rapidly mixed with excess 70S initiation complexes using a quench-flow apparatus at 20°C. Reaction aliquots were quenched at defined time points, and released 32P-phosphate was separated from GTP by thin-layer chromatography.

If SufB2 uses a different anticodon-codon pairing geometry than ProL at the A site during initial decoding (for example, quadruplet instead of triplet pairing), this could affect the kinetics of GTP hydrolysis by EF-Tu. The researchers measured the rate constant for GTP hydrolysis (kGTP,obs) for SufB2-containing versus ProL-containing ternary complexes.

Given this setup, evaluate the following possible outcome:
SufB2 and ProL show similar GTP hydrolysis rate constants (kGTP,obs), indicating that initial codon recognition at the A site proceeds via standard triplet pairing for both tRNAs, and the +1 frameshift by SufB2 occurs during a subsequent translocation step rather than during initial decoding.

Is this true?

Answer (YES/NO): YES